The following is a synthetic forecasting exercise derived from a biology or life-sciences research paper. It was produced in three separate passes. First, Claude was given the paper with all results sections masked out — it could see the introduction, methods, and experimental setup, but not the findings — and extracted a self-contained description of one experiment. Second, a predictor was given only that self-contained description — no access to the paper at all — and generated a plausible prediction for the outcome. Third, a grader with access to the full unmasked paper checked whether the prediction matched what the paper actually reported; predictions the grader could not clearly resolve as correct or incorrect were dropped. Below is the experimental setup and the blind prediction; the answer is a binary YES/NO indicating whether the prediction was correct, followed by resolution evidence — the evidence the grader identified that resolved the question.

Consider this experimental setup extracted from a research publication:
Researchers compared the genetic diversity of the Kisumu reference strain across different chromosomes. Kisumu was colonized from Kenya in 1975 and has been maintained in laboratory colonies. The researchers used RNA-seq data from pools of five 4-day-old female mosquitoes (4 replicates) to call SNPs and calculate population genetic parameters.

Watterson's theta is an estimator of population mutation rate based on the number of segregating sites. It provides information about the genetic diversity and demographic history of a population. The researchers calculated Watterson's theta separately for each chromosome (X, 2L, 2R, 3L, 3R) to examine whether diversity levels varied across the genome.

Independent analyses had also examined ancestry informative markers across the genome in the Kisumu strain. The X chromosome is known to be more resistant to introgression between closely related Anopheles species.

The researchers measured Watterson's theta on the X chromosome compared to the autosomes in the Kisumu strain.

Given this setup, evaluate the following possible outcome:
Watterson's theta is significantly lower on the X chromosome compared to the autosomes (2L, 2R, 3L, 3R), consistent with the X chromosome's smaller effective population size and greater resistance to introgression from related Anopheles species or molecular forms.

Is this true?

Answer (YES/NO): YES